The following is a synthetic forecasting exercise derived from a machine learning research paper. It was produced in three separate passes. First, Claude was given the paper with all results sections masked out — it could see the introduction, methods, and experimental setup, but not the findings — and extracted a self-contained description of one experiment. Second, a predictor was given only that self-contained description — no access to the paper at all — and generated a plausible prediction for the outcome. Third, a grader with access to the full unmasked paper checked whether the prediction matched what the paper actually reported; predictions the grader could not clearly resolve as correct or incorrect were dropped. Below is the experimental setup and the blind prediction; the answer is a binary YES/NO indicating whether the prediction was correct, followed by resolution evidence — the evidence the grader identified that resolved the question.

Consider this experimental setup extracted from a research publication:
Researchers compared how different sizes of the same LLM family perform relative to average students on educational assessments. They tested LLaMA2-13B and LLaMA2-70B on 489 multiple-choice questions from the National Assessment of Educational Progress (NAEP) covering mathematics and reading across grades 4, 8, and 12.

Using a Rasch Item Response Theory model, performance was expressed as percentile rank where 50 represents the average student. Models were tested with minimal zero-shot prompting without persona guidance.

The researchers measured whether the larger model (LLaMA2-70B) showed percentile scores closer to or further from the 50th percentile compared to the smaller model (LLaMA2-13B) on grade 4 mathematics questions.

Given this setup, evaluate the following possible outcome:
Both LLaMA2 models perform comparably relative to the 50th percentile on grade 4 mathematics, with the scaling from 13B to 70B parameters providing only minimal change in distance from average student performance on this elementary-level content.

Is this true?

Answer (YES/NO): NO